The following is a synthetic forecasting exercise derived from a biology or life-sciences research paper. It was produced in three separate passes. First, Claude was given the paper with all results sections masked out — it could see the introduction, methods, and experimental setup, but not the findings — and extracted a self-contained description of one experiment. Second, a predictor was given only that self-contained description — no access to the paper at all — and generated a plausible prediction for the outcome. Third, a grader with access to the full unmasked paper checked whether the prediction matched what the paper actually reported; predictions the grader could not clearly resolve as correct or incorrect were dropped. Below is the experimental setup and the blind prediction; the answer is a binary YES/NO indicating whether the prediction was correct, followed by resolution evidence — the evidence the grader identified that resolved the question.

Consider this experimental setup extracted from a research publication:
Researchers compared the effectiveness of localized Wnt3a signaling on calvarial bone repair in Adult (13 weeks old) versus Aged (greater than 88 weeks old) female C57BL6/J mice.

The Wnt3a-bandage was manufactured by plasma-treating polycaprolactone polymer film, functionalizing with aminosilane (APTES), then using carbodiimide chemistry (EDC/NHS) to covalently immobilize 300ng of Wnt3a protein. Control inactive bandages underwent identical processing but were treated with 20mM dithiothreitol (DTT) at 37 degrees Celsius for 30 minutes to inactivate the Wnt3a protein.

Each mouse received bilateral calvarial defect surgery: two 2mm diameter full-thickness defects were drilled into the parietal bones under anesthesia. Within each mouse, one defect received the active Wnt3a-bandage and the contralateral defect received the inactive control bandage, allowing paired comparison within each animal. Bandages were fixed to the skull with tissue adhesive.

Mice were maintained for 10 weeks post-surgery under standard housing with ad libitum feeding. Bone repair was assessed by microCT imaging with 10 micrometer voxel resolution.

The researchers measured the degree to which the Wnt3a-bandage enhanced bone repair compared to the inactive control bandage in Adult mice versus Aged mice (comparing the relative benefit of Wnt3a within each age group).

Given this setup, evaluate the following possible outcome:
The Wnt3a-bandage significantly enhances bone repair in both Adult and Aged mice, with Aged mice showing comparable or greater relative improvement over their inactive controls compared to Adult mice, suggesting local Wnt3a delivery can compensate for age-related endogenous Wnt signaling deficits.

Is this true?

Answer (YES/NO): NO